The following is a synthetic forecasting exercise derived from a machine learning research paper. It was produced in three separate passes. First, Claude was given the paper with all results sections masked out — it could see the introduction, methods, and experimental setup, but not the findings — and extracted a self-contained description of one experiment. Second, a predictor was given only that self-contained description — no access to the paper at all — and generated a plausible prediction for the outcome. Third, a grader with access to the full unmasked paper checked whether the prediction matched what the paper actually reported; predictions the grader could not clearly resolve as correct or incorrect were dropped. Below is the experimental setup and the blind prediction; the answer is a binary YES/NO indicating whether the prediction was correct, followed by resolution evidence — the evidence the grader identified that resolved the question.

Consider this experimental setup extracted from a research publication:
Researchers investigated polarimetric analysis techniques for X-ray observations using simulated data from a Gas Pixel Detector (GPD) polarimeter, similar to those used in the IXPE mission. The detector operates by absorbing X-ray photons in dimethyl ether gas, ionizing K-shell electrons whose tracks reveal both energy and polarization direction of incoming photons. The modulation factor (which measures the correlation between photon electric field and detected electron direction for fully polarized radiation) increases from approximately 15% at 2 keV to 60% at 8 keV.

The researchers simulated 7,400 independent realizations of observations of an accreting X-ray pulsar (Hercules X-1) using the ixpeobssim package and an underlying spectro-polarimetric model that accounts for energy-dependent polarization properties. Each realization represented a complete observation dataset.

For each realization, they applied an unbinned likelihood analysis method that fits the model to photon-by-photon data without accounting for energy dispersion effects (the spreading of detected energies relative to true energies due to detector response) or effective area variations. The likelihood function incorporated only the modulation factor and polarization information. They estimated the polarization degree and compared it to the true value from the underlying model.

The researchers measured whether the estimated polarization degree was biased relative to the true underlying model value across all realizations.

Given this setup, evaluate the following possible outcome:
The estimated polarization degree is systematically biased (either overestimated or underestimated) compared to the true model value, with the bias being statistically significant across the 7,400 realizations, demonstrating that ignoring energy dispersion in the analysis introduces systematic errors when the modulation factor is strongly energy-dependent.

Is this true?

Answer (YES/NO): YES